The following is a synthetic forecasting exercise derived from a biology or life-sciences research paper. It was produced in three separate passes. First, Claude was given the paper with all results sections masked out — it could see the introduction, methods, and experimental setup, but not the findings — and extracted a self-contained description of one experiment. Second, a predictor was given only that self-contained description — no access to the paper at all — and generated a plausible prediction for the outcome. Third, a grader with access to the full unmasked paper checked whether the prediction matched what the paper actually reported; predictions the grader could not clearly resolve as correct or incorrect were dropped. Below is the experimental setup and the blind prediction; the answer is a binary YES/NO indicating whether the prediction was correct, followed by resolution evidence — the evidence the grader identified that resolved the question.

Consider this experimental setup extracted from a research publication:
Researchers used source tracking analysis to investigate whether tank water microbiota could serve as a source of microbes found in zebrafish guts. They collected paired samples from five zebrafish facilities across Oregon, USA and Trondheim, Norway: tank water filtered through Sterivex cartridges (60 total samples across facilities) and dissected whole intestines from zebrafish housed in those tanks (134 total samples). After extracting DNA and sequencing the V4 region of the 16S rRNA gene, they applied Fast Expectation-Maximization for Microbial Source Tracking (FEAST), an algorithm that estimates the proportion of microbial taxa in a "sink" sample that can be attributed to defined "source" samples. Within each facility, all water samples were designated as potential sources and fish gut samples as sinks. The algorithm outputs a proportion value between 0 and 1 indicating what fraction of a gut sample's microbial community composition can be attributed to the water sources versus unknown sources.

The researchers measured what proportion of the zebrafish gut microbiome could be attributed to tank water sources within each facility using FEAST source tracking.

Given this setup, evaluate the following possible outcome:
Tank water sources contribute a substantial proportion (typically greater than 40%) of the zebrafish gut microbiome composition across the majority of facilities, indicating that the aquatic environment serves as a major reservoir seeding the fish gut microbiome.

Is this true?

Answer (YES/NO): NO